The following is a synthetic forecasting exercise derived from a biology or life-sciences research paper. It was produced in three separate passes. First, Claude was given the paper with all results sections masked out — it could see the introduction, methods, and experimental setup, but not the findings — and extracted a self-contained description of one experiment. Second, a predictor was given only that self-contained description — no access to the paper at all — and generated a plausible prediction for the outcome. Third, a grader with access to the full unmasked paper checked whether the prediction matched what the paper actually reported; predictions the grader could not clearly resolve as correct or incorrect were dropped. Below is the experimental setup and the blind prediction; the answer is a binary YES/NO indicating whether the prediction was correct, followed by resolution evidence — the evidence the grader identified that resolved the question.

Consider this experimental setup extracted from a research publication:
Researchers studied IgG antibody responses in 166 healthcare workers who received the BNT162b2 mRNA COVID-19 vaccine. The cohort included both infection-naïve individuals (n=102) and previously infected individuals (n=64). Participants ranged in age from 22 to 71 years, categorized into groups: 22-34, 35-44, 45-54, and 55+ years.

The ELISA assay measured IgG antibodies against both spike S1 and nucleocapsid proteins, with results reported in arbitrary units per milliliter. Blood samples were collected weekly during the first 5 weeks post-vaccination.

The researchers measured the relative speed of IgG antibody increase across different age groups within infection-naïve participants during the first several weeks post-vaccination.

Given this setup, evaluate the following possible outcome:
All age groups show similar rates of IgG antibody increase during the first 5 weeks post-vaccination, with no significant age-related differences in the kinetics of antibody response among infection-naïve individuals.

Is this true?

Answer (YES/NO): NO